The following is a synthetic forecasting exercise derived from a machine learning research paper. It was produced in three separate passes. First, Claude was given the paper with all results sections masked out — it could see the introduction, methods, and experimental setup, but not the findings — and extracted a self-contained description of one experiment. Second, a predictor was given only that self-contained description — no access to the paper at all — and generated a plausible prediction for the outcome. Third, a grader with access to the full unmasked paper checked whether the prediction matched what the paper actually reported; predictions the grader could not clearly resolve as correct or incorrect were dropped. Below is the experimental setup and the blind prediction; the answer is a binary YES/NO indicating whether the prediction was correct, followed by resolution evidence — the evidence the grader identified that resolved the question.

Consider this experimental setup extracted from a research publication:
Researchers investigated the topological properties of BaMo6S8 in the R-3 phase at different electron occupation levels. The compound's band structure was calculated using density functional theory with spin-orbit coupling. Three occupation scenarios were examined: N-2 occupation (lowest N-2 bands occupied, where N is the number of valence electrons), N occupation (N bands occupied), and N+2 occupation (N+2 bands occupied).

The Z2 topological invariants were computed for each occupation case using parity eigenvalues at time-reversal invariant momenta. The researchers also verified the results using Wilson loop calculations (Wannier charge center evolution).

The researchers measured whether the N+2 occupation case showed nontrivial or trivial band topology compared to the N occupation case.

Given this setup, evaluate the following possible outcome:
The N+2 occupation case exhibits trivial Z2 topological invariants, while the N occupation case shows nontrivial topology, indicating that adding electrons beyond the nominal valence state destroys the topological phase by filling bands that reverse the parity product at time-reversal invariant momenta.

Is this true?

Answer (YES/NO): YES